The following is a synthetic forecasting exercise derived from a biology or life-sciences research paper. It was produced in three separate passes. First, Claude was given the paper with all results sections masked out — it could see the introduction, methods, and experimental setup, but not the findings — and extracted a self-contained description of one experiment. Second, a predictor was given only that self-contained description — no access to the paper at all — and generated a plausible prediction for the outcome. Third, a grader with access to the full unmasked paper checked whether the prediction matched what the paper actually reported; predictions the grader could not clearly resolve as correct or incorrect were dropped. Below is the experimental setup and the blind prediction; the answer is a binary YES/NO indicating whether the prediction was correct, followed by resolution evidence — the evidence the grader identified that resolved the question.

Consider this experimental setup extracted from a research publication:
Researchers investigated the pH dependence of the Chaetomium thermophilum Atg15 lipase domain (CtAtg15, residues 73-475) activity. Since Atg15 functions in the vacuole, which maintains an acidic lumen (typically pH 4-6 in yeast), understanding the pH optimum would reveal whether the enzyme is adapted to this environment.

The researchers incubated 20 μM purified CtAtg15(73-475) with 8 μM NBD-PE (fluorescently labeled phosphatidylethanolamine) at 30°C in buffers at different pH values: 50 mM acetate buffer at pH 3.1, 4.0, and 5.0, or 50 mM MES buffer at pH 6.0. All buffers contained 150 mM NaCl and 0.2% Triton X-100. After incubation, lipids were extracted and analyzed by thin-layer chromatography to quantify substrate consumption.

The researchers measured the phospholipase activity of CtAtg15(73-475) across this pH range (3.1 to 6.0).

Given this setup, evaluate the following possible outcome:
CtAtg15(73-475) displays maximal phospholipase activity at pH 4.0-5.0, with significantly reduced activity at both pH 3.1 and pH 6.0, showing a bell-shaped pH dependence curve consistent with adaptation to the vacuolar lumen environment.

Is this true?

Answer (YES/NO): NO